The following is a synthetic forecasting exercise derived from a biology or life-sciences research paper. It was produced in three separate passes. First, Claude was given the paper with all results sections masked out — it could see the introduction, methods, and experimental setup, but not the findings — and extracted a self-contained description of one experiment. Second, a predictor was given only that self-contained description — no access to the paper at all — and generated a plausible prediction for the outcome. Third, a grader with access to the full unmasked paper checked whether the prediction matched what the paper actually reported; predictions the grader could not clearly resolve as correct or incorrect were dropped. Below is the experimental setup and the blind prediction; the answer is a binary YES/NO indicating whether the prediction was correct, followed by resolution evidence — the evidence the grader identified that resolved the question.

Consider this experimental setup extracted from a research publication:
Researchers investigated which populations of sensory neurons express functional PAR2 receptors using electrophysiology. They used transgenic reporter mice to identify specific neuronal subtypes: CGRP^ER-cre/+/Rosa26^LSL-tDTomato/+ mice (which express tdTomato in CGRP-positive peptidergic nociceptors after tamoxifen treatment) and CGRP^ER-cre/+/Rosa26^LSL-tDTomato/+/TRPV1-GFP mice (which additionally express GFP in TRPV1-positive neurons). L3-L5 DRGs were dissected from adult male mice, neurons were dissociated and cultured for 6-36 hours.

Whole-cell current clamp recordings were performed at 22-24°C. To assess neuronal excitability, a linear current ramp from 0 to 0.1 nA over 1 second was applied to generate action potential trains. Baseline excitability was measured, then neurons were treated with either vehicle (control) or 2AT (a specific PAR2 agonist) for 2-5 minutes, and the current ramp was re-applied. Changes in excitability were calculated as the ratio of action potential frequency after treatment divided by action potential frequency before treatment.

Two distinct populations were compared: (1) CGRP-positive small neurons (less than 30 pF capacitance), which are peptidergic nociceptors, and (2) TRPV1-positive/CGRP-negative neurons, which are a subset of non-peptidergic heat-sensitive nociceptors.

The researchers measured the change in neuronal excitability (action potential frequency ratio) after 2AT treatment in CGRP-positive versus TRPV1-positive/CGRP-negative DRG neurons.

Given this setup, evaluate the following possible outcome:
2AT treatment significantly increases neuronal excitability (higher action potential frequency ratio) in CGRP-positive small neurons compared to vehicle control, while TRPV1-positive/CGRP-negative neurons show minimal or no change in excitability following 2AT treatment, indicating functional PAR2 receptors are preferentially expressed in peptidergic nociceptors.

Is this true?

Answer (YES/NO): NO